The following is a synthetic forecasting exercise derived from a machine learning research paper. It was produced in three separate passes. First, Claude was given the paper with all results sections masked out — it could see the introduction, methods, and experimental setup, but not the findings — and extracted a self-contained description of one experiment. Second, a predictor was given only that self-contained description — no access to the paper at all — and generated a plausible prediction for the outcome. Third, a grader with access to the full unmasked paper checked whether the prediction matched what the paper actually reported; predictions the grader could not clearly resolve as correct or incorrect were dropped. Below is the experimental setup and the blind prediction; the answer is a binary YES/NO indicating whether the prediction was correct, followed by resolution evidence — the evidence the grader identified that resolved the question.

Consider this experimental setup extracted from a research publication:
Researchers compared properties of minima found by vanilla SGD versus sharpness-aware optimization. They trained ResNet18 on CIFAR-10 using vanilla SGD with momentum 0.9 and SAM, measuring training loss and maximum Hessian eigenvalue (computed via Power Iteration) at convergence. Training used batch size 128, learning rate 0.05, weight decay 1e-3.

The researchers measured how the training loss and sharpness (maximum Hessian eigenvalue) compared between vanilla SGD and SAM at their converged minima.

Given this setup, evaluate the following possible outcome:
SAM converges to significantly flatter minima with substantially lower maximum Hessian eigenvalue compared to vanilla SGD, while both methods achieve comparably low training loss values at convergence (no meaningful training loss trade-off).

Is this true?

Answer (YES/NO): NO